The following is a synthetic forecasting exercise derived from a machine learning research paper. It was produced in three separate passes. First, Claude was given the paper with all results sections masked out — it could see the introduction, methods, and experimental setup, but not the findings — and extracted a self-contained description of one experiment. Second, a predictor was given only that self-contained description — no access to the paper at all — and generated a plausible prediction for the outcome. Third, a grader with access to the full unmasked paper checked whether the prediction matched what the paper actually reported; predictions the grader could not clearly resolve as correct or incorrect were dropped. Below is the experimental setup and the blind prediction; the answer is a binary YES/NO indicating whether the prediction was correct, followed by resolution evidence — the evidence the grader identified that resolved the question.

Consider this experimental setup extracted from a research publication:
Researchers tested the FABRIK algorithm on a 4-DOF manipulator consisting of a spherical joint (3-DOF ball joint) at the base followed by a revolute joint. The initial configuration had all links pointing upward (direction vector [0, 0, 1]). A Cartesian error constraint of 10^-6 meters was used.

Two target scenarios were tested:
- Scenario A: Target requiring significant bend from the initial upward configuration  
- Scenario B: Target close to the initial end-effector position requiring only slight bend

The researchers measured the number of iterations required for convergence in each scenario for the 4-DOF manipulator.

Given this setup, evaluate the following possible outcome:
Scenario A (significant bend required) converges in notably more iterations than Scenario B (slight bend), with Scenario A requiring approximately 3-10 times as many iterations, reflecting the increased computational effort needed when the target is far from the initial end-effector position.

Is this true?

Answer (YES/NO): YES